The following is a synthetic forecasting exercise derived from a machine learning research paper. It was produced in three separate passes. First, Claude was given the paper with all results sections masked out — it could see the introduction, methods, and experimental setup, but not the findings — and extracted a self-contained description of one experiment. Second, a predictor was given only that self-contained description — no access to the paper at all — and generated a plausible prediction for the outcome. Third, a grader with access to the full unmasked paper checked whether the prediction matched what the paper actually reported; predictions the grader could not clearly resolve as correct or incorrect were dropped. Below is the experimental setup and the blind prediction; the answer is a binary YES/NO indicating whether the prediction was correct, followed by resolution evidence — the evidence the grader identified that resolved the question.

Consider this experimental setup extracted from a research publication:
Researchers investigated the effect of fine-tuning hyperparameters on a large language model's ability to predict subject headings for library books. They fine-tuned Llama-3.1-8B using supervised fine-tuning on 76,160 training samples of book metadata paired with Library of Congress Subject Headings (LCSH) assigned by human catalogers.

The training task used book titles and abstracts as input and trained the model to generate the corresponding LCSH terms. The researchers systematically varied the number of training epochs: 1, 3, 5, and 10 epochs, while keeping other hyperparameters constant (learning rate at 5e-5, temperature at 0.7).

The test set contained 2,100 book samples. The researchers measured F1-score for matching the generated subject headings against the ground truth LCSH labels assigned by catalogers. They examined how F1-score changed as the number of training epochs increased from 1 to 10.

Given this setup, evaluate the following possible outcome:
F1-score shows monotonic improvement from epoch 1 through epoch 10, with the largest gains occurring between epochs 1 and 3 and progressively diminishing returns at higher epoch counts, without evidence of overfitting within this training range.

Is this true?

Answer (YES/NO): NO